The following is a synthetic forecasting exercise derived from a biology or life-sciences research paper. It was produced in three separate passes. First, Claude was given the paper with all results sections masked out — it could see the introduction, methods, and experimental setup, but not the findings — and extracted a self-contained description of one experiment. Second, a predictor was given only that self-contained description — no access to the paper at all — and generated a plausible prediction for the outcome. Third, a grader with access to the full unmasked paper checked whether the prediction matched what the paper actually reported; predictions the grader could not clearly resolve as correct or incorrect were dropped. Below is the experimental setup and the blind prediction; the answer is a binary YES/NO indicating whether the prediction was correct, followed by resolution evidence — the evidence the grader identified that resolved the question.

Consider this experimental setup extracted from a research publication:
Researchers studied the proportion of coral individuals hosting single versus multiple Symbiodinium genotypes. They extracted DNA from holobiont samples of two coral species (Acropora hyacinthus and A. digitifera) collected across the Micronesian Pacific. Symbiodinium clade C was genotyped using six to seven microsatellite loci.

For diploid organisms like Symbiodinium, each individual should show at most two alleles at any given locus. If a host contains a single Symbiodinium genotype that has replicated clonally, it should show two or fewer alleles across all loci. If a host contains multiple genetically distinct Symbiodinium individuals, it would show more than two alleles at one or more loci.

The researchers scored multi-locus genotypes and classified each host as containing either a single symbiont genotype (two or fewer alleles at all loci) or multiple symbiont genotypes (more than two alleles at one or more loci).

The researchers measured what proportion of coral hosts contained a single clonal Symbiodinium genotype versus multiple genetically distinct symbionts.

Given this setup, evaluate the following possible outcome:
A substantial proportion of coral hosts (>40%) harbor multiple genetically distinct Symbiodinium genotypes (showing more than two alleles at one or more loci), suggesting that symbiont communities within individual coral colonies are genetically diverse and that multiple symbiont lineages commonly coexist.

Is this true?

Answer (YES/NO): NO